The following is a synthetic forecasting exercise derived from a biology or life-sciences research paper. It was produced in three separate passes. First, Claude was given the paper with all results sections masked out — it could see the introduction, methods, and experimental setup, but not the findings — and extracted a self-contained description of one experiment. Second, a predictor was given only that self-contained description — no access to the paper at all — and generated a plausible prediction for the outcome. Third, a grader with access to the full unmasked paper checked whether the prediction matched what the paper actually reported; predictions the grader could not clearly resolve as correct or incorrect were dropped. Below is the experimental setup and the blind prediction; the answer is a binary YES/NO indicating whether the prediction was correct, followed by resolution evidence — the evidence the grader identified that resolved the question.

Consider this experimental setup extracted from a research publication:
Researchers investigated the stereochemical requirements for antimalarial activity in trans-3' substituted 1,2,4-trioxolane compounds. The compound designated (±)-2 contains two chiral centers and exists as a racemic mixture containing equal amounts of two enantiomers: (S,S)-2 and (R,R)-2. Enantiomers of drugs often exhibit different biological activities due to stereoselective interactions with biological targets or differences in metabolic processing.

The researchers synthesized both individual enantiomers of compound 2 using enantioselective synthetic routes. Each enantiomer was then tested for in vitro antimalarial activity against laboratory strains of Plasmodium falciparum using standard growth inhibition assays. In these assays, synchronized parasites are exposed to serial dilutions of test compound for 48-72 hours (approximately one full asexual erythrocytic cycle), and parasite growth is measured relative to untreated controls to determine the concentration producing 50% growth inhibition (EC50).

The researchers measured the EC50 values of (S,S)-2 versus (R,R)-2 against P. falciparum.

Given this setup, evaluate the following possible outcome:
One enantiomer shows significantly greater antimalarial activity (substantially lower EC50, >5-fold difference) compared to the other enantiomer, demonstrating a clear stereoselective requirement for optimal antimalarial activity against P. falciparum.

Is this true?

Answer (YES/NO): NO